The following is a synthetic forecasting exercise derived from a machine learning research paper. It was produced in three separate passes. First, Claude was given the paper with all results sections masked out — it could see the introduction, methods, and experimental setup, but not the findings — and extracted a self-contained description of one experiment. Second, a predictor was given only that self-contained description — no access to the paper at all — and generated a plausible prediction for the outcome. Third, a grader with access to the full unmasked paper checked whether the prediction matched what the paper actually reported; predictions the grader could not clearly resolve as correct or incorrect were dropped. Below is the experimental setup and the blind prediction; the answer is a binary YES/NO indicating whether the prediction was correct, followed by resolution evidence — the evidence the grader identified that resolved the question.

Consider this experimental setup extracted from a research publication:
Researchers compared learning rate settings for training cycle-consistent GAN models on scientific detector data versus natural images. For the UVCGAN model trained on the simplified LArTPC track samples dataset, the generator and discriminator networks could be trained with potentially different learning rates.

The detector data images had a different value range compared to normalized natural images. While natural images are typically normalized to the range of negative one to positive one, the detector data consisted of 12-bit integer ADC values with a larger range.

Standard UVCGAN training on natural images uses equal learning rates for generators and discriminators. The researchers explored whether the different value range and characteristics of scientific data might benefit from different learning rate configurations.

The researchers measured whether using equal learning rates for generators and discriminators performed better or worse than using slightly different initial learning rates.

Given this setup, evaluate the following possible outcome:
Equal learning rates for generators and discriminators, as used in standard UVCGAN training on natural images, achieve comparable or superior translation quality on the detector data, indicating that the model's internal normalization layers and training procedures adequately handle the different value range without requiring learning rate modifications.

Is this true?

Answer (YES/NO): NO